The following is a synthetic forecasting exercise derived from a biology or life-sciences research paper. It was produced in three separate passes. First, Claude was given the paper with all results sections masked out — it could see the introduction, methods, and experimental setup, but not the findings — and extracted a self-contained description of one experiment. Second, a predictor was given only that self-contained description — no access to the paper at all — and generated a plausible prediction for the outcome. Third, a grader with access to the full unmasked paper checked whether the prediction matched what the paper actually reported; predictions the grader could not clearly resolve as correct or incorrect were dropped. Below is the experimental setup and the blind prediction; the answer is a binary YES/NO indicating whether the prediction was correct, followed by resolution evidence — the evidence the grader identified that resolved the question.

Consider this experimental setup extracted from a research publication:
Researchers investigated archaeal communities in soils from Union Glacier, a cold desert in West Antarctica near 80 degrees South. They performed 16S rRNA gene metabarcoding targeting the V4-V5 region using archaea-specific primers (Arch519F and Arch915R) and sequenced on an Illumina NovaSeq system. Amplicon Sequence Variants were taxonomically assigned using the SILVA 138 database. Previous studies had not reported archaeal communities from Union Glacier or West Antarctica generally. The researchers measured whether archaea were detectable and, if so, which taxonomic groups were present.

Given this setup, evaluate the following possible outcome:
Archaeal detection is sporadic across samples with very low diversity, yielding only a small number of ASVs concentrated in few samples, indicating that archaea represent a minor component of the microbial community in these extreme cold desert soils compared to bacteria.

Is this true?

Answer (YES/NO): NO